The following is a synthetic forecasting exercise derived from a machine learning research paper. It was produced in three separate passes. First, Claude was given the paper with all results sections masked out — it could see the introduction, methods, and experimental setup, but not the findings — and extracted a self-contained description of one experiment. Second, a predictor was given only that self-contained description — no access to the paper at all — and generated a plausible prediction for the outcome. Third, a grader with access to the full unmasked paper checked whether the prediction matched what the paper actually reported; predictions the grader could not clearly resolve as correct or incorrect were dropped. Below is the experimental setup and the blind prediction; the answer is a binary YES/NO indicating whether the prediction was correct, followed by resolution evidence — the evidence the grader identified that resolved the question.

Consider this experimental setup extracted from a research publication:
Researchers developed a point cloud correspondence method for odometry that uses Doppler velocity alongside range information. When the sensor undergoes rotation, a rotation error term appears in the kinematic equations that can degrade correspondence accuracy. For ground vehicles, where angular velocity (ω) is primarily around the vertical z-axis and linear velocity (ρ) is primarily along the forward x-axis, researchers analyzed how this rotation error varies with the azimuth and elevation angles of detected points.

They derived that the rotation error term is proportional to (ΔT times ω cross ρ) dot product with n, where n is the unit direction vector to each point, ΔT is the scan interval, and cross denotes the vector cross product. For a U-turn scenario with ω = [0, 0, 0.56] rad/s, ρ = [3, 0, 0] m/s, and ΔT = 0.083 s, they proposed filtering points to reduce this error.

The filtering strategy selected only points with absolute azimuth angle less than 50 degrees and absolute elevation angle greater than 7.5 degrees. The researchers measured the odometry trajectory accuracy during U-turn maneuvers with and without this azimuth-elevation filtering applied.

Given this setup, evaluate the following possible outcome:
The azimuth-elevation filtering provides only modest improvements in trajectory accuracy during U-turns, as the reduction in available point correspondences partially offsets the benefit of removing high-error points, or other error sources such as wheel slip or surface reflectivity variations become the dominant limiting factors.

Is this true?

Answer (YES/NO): NO